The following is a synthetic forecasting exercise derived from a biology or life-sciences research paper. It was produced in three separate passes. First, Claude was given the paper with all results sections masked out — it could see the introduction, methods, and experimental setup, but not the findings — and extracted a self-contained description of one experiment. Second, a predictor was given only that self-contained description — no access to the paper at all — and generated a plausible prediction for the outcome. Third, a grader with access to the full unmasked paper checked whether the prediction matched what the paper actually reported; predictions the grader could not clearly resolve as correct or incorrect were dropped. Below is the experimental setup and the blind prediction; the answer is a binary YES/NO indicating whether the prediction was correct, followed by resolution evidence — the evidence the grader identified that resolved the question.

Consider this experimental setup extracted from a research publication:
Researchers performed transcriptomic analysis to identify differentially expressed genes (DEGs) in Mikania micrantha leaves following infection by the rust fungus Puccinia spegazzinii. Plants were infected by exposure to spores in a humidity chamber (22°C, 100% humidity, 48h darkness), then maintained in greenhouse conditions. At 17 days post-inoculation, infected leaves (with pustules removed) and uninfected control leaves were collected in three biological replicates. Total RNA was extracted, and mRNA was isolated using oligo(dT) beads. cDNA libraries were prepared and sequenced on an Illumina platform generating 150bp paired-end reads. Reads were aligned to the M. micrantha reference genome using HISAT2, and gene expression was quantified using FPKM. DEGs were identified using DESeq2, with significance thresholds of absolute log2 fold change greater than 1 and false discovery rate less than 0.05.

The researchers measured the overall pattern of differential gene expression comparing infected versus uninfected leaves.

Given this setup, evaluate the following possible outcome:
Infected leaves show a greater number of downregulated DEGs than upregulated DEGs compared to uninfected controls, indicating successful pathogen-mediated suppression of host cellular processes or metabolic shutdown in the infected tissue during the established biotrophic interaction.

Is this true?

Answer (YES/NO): YES